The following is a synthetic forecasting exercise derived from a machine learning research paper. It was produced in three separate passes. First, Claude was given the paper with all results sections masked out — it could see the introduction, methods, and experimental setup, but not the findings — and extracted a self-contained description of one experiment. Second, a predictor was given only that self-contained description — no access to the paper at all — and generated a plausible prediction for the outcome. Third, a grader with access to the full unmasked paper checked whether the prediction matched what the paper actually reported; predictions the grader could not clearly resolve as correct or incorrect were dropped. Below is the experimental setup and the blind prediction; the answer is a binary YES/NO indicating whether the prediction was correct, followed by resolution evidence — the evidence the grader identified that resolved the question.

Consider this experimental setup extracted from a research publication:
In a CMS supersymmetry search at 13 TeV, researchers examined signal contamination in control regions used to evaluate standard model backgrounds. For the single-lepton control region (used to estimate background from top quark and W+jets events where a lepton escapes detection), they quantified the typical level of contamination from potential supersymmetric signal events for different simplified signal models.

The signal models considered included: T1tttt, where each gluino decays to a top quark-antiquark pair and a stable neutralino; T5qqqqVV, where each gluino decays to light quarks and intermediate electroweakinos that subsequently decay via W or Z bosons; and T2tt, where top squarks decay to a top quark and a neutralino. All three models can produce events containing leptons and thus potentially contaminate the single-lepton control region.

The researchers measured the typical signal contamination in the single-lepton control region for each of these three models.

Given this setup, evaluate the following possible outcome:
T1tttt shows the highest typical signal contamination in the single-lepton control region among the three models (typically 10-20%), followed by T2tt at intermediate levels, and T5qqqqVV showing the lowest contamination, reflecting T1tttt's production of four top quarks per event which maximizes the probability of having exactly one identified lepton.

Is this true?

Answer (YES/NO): NO